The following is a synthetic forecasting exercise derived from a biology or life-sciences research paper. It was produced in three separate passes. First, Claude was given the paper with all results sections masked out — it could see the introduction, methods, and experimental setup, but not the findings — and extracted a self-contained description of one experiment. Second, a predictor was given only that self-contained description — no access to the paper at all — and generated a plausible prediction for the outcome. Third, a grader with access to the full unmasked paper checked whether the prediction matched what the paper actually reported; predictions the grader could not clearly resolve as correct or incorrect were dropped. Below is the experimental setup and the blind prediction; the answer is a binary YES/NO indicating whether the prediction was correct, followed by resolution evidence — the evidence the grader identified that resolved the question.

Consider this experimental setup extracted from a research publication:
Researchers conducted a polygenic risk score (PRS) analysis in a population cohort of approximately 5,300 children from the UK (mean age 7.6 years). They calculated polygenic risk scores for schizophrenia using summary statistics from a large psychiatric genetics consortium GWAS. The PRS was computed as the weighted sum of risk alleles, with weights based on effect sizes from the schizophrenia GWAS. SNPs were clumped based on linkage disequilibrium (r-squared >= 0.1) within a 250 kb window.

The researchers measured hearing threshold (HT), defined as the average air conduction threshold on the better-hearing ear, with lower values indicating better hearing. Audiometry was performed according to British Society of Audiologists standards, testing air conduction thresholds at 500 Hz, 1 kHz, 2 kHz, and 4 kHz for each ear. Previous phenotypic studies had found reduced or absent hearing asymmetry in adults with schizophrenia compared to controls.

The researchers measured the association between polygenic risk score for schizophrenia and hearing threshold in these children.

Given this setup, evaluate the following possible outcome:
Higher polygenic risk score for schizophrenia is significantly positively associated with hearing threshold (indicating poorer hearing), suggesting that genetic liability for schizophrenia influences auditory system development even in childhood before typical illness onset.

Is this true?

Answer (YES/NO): NO